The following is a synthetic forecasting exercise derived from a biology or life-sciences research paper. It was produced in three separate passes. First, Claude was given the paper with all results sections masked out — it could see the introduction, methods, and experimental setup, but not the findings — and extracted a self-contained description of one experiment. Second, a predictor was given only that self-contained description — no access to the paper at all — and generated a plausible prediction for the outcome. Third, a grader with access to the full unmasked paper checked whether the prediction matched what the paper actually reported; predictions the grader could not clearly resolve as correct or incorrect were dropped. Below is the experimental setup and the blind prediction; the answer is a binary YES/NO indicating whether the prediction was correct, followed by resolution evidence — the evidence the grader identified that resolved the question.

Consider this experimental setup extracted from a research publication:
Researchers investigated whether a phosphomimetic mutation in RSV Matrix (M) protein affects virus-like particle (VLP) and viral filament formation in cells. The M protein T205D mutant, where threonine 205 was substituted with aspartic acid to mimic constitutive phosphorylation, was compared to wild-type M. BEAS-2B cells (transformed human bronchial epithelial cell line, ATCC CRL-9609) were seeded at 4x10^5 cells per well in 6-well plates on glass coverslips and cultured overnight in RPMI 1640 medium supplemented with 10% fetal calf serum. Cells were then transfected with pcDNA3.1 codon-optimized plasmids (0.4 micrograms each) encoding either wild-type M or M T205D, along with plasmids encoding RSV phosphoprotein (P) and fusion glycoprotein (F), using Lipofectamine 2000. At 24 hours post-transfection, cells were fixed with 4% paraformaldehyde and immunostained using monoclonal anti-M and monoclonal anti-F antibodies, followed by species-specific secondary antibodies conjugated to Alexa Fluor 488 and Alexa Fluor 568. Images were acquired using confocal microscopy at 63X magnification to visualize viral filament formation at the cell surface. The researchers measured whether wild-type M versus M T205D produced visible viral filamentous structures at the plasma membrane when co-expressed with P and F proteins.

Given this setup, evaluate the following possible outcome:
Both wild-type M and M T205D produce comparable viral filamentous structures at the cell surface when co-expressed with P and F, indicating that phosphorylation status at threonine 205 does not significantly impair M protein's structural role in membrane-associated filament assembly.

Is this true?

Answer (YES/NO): NO